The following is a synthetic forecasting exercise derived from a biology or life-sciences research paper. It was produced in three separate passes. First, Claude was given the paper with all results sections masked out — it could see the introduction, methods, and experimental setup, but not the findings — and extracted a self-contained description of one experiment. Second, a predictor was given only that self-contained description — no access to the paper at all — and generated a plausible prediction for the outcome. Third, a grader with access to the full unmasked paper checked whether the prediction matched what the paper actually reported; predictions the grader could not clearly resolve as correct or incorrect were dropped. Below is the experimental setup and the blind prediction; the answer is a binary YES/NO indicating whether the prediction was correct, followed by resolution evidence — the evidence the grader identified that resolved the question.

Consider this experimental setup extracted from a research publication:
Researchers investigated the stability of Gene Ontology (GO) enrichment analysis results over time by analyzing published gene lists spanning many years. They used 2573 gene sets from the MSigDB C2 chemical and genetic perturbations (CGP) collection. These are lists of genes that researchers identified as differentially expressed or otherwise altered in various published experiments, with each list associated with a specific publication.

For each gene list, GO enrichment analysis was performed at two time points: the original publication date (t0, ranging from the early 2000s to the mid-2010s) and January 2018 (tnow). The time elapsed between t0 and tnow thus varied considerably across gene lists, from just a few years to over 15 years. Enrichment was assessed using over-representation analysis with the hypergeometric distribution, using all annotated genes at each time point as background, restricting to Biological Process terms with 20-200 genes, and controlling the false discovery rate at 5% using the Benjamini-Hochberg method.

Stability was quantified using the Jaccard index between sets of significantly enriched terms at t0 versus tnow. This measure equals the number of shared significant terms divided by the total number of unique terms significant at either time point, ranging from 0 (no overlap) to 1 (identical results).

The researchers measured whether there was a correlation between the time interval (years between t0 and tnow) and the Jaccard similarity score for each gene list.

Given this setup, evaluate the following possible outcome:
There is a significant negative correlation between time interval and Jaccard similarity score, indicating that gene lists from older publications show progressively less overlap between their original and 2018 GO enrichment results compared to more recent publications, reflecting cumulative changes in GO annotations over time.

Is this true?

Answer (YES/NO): YES